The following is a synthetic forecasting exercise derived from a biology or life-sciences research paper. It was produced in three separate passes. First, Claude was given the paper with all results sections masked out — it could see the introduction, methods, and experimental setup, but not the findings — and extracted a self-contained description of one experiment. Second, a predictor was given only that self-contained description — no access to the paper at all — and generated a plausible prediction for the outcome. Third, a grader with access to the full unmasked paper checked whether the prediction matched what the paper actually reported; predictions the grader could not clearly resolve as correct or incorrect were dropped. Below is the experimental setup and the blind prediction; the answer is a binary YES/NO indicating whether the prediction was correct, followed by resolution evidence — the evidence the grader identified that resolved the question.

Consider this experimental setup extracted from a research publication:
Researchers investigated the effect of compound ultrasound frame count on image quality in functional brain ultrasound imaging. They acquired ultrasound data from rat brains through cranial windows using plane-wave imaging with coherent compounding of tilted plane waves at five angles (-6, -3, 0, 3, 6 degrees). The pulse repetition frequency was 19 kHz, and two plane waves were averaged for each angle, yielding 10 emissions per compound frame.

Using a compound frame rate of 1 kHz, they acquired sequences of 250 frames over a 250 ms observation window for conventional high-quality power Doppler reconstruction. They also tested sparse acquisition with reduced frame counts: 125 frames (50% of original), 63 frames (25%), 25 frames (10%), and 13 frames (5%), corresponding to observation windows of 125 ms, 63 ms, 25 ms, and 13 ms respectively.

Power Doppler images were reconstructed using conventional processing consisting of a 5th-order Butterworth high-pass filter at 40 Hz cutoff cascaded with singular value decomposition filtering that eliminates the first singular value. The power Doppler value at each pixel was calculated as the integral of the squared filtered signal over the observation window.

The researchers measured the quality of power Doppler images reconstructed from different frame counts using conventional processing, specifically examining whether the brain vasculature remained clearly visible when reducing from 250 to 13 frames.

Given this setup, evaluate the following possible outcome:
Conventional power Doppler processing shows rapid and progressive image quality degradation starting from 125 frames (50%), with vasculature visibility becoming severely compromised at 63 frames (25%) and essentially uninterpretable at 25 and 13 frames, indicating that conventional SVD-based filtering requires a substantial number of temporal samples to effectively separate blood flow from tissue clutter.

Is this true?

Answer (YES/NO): NO